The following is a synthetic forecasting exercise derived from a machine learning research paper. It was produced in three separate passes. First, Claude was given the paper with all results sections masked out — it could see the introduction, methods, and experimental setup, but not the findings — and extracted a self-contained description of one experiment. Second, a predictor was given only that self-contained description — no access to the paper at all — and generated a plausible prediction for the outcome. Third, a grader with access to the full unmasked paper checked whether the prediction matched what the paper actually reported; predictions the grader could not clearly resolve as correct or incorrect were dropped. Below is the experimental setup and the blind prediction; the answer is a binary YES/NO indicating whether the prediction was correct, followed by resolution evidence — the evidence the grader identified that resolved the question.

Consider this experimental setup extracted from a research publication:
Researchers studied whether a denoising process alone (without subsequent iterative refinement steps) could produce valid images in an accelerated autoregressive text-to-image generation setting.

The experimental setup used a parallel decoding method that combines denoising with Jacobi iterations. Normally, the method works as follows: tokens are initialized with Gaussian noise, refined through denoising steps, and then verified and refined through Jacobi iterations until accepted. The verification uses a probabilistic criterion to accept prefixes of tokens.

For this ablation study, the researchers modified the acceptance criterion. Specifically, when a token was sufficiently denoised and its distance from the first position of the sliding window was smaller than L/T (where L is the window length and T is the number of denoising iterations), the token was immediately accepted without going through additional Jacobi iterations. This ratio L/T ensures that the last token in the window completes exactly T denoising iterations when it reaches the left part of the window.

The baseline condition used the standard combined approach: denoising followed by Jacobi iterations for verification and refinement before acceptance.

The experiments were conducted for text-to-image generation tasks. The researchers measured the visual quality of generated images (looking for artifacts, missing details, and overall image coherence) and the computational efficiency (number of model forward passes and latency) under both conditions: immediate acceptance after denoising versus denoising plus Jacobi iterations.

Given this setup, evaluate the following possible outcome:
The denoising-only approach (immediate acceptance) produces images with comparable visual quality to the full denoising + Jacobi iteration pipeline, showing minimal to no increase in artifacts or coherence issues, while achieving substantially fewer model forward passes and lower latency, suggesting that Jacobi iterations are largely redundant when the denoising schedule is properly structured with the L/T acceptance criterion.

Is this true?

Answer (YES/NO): NO